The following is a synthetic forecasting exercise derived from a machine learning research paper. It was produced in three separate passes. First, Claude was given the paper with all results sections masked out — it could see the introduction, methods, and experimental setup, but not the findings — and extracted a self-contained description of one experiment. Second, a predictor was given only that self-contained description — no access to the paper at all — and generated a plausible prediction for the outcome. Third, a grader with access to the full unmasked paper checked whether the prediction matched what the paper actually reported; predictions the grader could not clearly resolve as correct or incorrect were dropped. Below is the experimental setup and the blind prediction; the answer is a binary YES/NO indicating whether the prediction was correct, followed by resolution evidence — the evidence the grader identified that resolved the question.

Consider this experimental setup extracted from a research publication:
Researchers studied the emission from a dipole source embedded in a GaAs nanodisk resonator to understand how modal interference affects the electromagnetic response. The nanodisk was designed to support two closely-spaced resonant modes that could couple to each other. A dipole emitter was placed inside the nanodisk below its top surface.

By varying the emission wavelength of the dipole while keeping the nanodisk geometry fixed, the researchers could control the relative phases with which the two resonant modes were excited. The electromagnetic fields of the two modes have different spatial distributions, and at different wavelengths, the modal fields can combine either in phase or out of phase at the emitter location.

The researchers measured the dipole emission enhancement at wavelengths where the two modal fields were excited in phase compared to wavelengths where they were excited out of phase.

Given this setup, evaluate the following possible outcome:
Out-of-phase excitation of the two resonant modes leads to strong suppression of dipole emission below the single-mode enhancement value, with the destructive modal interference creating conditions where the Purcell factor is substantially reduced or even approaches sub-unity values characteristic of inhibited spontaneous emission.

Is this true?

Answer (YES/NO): NO